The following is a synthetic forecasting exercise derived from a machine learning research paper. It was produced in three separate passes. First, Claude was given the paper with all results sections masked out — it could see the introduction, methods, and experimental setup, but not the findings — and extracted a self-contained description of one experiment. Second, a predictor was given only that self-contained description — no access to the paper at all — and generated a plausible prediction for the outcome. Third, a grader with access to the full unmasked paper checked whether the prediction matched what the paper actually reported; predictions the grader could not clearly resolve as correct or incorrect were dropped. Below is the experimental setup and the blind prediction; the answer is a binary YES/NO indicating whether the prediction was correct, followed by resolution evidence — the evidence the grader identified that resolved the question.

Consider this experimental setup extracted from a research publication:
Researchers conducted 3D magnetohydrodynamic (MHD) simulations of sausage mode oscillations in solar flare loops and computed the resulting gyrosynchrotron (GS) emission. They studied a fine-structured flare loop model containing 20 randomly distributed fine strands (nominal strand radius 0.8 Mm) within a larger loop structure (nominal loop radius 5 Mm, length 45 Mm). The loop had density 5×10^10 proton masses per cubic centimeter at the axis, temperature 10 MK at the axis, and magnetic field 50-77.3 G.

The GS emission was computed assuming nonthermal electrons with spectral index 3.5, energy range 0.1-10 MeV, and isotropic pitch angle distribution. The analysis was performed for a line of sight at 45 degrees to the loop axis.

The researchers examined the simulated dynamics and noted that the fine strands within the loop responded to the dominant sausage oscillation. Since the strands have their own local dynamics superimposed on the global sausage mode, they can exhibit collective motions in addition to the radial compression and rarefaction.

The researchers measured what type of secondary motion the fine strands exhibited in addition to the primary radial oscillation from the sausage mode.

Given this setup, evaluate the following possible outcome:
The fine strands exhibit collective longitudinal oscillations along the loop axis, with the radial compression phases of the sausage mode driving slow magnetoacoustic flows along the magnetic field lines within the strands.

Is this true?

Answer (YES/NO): NO